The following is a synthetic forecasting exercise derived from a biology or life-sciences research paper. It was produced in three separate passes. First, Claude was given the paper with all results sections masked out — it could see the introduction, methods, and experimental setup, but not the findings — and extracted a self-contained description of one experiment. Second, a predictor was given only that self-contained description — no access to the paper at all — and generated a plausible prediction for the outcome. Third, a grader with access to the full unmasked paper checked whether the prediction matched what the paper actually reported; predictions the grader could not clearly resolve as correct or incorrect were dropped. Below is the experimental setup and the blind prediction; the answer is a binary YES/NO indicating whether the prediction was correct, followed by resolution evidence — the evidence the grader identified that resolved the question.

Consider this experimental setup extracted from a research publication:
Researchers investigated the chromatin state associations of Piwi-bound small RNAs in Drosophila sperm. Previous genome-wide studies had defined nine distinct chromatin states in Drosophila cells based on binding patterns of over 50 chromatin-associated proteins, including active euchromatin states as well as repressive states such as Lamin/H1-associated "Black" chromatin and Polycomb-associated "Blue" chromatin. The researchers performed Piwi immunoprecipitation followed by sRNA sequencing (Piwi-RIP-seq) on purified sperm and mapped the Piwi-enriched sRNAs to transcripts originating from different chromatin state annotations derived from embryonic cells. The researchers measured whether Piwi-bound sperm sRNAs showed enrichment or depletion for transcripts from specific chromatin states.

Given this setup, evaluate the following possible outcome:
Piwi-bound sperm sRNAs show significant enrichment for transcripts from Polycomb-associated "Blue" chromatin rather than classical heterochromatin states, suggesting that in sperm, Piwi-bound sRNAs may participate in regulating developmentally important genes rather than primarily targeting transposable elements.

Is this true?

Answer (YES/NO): NO